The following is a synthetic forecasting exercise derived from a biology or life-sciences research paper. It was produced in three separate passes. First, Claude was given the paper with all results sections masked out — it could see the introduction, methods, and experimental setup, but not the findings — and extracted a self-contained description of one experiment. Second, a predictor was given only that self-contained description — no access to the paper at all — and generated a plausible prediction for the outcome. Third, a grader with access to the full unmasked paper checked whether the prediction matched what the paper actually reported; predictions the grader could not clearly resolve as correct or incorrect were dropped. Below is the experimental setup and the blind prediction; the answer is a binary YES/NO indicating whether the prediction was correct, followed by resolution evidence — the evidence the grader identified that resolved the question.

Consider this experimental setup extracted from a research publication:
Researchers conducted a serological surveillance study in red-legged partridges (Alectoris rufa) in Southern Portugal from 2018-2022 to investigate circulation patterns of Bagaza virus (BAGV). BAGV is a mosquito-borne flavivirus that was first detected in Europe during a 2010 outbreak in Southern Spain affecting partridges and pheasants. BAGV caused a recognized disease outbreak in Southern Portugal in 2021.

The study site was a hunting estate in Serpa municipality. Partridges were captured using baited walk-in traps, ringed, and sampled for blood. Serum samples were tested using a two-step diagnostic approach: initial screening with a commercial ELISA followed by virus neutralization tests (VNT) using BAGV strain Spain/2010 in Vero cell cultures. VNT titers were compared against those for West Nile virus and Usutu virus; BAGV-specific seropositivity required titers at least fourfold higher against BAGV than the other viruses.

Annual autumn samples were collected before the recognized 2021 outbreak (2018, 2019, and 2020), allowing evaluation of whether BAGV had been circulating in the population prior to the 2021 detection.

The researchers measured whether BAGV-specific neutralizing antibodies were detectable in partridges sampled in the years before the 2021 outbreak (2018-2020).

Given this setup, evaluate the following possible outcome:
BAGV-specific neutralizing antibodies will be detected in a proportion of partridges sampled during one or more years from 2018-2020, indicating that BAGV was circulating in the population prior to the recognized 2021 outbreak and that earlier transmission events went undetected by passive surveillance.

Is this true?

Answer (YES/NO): NO